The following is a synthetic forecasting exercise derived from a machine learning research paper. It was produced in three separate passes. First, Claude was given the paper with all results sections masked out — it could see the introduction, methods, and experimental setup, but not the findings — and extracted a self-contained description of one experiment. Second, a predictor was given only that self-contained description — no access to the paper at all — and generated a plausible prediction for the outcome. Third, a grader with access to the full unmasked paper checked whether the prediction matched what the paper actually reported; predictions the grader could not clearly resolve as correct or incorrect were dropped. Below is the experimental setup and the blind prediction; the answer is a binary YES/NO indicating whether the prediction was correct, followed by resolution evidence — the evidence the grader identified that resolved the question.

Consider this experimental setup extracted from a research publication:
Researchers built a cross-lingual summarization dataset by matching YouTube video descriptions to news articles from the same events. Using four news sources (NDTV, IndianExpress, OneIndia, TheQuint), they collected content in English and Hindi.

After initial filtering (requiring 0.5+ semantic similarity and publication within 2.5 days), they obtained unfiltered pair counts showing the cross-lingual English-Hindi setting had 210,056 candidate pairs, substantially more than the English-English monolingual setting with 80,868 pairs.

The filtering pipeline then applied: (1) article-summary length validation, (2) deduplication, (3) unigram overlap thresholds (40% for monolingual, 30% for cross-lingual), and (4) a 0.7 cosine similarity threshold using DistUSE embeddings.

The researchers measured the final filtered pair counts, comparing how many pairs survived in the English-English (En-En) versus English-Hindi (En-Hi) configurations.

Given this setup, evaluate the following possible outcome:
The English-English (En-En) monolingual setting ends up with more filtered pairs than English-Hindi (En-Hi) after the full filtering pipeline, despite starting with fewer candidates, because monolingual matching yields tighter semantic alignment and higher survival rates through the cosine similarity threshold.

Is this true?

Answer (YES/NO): NO